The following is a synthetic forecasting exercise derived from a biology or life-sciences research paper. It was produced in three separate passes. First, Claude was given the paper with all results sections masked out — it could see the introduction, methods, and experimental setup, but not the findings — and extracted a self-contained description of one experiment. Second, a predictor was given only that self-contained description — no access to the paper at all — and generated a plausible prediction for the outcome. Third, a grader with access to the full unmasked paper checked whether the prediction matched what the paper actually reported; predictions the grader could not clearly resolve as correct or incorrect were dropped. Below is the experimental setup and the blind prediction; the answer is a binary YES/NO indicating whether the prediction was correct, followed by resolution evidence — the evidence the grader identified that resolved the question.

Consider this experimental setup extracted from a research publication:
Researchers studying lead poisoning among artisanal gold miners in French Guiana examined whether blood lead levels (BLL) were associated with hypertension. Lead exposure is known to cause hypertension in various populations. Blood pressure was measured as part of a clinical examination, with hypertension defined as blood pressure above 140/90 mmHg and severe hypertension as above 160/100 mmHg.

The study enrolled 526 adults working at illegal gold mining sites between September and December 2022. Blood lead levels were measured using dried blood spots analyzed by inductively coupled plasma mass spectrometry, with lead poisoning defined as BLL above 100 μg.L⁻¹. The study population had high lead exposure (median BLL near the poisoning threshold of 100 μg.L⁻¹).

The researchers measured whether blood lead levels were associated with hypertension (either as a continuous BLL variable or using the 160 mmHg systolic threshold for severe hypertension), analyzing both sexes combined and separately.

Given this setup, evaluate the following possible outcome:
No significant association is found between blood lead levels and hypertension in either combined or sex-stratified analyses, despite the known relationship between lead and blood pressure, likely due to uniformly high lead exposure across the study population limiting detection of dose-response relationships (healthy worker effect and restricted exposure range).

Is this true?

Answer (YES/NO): YES